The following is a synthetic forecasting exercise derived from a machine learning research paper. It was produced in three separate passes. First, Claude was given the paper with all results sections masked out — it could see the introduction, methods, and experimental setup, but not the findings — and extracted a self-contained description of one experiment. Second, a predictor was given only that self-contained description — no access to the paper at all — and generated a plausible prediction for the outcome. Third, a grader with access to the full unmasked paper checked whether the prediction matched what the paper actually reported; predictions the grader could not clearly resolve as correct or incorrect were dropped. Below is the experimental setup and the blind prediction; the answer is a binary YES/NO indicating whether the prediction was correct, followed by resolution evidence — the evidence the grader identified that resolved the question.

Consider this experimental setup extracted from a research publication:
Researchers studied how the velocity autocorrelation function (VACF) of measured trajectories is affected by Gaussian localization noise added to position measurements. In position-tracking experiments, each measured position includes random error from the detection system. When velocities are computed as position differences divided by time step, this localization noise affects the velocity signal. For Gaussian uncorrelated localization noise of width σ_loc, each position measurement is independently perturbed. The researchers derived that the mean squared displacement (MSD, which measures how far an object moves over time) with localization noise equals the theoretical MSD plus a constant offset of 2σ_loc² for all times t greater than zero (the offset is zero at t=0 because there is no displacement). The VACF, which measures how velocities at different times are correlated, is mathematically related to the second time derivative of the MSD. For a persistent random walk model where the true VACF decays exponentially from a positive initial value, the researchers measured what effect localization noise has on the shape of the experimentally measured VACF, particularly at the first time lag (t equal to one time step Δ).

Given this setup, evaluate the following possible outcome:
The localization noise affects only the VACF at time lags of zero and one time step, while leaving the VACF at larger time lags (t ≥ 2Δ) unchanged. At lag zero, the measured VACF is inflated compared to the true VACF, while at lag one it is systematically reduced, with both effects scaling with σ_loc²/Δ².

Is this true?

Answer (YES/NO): YES